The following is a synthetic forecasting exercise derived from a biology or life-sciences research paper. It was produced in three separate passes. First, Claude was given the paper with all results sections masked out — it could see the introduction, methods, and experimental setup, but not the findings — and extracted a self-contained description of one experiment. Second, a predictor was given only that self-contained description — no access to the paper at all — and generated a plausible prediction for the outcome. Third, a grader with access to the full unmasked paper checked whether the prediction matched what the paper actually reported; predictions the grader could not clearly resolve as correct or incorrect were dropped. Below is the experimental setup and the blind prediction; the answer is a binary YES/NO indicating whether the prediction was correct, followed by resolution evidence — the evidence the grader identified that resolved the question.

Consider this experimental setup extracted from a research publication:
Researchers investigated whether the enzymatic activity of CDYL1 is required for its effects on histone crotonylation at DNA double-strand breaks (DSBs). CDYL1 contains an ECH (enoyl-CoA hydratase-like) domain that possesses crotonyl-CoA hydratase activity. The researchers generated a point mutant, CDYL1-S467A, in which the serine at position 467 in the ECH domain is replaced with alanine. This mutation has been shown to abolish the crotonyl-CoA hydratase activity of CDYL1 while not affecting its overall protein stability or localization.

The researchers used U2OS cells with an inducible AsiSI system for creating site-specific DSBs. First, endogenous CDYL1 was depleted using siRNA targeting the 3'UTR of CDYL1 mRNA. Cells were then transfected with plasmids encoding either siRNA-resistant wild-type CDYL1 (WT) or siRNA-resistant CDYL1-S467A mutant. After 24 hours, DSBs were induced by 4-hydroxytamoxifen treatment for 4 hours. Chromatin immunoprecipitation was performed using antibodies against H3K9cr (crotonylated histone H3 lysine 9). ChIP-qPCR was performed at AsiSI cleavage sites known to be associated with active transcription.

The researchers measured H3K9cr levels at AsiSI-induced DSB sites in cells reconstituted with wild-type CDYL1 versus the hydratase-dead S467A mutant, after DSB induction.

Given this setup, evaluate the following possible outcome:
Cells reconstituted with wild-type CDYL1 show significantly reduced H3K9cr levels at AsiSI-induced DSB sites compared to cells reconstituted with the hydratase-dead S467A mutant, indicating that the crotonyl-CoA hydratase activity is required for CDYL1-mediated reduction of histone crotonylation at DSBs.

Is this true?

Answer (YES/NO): YES